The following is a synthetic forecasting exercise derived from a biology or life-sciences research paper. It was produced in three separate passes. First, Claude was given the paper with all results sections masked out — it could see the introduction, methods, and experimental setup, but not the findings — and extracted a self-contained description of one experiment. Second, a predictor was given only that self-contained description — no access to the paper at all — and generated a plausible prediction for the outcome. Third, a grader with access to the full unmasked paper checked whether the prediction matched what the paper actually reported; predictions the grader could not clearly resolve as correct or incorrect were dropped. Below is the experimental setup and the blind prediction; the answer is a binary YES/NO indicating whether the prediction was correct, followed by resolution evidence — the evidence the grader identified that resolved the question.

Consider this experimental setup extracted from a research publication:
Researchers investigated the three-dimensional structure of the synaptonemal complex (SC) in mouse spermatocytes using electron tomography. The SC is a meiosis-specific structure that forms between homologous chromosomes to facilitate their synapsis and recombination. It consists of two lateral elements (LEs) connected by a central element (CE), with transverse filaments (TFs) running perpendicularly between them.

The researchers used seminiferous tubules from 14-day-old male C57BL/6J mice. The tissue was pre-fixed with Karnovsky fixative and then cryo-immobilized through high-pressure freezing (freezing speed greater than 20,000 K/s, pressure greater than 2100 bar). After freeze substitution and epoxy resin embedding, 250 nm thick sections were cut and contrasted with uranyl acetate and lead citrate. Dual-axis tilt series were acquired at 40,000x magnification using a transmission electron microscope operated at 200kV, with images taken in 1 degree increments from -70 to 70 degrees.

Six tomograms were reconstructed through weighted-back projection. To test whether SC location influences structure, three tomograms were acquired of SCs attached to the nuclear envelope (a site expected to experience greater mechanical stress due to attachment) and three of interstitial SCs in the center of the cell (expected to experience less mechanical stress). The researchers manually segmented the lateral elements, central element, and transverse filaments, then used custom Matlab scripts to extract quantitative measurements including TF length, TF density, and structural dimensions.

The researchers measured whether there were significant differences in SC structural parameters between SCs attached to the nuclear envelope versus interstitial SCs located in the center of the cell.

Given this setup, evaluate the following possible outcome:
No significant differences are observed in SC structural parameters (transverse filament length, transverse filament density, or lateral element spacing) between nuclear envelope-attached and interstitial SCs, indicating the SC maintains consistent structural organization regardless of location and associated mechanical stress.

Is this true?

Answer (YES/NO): YES